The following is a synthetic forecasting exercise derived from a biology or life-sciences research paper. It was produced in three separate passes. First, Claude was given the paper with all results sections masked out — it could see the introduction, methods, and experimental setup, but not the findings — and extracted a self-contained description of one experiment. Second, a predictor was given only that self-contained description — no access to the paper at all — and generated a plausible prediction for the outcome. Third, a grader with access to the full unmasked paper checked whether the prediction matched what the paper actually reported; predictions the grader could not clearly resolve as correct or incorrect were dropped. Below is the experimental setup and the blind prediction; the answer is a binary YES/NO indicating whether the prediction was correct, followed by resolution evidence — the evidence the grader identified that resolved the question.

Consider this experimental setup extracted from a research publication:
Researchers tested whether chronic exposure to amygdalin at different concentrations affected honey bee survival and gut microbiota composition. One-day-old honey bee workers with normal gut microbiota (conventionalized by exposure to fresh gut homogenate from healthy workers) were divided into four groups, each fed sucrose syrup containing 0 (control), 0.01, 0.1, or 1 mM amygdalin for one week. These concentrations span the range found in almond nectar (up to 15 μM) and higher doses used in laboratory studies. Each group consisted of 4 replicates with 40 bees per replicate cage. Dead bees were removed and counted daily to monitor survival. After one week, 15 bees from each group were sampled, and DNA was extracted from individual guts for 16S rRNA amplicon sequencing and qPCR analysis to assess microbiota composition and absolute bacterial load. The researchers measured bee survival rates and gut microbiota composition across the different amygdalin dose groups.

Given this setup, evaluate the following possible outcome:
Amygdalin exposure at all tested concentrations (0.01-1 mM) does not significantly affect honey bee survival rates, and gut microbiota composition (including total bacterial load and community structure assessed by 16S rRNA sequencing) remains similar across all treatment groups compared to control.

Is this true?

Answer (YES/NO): YES